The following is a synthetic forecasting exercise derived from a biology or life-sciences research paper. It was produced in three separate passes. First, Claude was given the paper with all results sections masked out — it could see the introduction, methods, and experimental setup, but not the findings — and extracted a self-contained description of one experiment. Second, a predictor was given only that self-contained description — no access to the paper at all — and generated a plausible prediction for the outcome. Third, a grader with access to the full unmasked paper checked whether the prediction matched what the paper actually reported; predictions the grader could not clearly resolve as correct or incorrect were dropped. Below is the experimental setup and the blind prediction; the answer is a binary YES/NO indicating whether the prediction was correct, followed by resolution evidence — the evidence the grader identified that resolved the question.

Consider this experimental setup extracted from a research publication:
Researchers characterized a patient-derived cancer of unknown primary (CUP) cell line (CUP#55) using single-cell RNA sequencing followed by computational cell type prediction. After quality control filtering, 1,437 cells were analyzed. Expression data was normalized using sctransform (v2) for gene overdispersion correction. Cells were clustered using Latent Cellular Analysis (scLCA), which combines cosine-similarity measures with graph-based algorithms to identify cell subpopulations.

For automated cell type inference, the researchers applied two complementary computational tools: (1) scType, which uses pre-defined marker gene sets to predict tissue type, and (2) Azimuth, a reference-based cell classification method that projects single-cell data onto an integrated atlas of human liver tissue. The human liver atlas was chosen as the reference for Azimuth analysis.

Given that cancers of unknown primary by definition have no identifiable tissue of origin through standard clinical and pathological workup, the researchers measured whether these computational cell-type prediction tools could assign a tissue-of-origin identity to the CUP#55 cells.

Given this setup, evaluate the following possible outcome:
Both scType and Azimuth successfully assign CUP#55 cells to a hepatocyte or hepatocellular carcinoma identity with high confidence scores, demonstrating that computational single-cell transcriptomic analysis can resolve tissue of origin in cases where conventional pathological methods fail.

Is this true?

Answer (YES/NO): NO